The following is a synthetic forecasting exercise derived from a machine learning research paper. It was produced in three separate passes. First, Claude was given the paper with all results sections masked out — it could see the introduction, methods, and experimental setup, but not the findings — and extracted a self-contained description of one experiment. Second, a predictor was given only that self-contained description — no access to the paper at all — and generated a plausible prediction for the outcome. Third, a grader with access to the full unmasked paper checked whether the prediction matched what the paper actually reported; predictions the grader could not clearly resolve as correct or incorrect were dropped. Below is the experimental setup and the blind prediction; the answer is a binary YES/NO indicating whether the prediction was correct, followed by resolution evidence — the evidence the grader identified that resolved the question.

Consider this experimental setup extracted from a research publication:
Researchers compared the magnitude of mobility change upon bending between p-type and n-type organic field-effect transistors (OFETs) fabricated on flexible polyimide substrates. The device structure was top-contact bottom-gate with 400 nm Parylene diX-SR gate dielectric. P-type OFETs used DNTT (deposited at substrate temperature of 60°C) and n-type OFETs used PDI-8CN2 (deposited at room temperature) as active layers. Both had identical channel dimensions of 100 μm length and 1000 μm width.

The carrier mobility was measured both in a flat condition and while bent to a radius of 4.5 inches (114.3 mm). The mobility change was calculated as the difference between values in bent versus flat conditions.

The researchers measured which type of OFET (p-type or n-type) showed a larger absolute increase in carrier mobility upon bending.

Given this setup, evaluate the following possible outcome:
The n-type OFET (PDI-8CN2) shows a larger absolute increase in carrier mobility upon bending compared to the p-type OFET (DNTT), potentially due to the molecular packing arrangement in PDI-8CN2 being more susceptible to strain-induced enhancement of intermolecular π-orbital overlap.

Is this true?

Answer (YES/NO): NO